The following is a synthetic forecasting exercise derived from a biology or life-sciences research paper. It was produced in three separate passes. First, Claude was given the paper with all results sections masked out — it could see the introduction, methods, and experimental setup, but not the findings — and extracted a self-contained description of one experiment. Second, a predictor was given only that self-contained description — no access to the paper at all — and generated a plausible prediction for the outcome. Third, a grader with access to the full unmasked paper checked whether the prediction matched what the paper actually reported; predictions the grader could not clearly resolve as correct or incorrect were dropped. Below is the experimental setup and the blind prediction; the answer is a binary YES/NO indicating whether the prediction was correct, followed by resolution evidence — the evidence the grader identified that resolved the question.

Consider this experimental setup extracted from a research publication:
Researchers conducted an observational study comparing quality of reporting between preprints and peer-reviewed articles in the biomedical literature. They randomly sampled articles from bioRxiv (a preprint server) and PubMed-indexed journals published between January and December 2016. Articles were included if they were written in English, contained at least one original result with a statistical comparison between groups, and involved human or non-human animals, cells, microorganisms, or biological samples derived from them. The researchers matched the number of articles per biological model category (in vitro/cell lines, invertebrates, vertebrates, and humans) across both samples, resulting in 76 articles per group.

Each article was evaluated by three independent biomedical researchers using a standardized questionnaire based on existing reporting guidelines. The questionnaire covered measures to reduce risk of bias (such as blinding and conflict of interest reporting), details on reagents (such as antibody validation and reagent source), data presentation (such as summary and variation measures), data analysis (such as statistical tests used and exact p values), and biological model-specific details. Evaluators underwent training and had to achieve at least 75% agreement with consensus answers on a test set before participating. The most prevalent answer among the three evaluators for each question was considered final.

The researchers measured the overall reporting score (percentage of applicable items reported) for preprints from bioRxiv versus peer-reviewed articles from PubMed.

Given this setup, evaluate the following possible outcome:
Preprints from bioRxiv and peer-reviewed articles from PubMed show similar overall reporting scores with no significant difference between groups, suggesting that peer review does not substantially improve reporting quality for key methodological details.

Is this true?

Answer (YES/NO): NO